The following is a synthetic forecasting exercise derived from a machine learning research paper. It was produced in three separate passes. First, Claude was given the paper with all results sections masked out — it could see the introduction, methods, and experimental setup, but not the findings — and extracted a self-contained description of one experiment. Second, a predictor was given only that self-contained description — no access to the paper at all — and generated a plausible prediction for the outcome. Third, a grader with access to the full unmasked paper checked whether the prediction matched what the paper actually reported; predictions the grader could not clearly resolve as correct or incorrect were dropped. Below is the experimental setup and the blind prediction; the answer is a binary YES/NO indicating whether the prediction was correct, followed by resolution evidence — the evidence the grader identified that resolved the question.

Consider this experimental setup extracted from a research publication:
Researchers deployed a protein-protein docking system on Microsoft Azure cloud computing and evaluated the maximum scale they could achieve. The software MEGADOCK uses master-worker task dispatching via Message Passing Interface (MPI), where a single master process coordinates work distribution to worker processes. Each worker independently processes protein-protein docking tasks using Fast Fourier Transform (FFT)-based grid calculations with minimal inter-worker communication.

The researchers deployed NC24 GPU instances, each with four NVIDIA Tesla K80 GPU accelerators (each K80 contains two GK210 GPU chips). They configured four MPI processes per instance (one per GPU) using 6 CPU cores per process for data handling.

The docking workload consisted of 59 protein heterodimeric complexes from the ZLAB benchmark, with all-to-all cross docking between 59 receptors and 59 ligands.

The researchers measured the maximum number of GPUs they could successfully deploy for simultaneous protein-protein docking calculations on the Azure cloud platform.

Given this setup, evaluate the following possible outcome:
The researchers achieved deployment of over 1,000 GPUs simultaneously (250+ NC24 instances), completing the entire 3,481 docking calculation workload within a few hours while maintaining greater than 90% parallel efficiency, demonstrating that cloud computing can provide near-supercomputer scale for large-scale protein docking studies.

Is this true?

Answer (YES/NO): NO